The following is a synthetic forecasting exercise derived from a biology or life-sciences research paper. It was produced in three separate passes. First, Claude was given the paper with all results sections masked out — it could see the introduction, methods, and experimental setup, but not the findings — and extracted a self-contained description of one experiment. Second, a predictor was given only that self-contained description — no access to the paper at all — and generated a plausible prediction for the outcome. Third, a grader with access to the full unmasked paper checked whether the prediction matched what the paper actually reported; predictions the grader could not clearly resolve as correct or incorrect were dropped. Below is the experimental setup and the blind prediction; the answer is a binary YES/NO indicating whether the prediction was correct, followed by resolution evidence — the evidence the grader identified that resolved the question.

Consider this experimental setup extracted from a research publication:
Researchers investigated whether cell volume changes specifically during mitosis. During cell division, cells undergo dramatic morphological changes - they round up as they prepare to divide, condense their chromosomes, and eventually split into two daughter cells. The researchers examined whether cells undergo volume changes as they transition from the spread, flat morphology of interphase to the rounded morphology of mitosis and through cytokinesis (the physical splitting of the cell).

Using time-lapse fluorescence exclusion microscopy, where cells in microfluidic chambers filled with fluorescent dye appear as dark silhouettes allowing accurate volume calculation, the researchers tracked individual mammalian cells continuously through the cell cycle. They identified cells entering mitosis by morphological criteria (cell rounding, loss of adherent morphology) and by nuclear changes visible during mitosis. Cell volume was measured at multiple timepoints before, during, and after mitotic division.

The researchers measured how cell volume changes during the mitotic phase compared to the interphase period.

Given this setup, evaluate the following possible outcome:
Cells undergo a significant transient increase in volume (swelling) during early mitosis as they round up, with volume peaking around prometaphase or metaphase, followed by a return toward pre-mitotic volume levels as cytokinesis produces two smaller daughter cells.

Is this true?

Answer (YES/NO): NO